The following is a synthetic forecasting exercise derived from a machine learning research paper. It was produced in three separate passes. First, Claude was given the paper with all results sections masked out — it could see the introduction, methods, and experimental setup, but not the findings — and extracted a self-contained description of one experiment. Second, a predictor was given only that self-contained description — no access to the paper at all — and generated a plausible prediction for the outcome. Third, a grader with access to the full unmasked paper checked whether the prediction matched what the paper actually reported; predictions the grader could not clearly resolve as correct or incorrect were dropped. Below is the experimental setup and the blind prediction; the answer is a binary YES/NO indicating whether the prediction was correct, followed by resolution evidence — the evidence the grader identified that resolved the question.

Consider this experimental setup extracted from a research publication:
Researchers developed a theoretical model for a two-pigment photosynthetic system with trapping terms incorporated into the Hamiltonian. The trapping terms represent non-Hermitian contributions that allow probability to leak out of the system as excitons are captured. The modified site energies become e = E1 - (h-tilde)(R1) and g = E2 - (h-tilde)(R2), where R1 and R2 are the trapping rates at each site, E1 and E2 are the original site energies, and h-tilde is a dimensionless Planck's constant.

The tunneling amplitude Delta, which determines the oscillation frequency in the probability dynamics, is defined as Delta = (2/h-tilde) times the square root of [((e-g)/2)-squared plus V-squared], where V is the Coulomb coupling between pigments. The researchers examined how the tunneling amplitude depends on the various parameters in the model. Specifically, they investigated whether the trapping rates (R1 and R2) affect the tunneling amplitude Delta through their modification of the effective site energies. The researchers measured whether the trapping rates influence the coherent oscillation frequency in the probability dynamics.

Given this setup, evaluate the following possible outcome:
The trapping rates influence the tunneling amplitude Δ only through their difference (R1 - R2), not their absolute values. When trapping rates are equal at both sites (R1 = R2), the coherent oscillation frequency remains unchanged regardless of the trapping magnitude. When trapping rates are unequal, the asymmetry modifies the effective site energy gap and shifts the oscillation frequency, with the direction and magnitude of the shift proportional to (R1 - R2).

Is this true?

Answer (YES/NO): YES